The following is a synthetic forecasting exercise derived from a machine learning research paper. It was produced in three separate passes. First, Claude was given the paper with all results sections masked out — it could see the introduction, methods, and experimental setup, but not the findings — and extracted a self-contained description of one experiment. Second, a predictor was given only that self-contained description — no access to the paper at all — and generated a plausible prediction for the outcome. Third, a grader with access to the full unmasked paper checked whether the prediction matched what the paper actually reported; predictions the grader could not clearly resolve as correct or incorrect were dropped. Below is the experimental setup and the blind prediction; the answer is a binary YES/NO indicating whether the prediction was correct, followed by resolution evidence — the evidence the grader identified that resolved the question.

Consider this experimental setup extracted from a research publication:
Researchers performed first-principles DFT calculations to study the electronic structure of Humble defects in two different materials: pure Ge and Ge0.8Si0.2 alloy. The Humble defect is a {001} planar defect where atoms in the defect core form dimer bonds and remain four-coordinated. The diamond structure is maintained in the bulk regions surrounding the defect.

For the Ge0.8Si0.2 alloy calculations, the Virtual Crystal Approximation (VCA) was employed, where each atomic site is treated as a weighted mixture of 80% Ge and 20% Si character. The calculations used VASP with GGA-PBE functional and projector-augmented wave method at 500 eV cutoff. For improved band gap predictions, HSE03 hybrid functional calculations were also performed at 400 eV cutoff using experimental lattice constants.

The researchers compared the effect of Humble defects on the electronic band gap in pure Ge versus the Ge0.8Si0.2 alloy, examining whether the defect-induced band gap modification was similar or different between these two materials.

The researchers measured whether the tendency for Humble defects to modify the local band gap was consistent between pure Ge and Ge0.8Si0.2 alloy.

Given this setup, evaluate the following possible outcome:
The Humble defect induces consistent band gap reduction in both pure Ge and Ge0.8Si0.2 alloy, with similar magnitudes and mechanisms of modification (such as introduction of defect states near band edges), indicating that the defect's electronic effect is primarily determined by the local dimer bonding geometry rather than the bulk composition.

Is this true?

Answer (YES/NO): NO